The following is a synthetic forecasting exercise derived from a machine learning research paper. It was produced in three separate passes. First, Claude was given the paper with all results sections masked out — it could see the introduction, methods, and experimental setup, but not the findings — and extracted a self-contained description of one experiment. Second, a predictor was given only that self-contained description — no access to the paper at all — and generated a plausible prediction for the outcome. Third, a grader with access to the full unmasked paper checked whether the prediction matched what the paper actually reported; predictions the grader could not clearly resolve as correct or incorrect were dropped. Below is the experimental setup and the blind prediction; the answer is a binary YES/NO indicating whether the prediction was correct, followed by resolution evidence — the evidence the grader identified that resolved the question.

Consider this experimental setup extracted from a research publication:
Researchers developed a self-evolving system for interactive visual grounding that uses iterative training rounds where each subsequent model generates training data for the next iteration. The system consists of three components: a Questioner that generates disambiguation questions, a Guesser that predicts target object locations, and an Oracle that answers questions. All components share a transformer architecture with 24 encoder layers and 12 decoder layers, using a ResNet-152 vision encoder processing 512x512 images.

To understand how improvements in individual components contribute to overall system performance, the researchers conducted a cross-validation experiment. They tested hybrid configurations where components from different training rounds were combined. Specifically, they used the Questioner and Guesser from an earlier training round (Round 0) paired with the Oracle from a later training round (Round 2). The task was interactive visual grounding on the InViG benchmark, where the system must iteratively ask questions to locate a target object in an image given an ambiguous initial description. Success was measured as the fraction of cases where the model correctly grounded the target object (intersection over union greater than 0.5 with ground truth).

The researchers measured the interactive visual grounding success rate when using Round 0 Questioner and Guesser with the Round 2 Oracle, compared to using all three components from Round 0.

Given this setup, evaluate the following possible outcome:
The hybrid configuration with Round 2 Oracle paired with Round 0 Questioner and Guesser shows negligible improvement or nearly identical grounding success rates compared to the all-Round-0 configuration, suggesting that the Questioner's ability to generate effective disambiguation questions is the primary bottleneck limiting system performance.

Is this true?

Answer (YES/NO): NO